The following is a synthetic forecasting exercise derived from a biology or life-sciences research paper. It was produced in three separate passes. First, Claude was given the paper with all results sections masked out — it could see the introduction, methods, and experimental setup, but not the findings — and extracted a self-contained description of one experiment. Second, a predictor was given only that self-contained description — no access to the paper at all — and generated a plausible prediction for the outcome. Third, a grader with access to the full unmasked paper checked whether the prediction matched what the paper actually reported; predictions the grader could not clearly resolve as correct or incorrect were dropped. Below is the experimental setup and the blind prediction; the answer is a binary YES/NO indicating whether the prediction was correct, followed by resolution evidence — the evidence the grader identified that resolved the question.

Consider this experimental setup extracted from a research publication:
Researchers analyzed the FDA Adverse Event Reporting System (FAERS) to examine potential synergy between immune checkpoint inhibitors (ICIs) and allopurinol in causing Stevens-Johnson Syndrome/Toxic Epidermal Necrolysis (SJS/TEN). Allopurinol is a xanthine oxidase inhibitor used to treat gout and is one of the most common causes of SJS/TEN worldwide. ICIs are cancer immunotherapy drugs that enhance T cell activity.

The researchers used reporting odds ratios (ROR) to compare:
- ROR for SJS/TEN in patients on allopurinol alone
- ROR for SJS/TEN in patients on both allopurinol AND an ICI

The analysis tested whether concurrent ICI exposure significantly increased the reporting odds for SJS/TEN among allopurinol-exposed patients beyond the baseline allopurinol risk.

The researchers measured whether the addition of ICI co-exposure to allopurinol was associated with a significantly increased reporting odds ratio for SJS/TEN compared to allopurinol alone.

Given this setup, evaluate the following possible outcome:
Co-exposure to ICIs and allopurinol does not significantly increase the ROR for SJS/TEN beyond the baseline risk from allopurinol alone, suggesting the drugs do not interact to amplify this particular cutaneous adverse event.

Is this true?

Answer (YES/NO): NO